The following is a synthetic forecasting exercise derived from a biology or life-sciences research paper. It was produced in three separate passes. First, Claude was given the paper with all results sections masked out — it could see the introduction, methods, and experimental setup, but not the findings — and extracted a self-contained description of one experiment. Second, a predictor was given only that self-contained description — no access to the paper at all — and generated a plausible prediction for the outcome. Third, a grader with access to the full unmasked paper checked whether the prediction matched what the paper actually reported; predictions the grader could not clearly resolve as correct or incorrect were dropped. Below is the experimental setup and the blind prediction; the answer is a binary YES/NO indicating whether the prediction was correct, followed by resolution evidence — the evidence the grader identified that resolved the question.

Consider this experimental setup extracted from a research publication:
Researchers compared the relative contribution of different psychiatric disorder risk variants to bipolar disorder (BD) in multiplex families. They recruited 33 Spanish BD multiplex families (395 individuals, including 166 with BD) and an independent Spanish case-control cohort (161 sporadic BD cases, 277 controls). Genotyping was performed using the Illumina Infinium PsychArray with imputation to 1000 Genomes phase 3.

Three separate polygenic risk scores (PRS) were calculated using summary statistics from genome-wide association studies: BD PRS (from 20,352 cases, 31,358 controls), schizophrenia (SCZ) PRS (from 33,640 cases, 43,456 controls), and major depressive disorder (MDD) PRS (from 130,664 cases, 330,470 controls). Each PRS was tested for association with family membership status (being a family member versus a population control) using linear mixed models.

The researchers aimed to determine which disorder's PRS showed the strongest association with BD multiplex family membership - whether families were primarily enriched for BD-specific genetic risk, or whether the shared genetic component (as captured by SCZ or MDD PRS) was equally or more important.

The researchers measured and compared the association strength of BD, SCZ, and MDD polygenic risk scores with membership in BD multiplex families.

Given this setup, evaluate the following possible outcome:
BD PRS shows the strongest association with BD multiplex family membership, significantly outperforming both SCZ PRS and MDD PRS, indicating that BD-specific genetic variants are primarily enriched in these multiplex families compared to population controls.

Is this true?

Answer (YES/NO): YES